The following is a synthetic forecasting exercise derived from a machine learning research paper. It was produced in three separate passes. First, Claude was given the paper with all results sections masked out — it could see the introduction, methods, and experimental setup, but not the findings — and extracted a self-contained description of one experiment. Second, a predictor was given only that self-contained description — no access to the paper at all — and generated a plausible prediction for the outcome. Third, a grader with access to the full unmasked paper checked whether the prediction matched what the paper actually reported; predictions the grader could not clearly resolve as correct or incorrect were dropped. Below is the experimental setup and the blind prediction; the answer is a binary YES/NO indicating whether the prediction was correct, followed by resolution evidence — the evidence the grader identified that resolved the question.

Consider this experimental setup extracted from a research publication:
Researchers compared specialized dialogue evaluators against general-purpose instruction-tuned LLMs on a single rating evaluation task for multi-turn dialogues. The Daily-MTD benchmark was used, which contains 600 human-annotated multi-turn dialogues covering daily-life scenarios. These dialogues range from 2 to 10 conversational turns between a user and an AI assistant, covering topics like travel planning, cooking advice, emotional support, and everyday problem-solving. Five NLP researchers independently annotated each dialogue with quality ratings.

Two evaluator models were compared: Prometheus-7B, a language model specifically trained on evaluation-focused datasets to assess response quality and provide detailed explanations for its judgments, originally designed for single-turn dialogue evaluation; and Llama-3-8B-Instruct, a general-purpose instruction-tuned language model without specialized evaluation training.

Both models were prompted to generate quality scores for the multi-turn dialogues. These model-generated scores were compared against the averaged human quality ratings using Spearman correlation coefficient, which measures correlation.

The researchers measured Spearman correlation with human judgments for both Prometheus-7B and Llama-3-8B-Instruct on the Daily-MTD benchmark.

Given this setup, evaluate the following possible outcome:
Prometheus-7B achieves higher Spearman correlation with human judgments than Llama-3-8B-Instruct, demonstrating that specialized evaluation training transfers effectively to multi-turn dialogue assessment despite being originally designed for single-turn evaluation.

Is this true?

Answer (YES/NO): NO